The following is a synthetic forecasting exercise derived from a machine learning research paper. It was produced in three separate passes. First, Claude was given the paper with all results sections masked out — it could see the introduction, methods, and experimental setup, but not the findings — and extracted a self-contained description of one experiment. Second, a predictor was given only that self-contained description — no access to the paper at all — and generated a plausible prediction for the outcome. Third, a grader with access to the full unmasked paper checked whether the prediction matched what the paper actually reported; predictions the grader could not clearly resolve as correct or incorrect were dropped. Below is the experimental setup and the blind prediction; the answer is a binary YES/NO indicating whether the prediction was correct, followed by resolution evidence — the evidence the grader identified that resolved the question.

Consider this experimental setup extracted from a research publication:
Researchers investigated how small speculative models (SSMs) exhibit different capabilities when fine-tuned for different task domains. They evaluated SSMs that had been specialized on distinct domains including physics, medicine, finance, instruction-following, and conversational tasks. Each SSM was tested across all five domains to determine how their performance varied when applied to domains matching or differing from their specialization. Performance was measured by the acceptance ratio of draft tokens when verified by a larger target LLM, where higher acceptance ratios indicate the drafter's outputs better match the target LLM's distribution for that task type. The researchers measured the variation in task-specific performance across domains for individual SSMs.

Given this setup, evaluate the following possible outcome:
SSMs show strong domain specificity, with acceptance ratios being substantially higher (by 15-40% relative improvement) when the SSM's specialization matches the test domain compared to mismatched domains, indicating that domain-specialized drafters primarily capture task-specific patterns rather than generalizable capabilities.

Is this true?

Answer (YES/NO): NO